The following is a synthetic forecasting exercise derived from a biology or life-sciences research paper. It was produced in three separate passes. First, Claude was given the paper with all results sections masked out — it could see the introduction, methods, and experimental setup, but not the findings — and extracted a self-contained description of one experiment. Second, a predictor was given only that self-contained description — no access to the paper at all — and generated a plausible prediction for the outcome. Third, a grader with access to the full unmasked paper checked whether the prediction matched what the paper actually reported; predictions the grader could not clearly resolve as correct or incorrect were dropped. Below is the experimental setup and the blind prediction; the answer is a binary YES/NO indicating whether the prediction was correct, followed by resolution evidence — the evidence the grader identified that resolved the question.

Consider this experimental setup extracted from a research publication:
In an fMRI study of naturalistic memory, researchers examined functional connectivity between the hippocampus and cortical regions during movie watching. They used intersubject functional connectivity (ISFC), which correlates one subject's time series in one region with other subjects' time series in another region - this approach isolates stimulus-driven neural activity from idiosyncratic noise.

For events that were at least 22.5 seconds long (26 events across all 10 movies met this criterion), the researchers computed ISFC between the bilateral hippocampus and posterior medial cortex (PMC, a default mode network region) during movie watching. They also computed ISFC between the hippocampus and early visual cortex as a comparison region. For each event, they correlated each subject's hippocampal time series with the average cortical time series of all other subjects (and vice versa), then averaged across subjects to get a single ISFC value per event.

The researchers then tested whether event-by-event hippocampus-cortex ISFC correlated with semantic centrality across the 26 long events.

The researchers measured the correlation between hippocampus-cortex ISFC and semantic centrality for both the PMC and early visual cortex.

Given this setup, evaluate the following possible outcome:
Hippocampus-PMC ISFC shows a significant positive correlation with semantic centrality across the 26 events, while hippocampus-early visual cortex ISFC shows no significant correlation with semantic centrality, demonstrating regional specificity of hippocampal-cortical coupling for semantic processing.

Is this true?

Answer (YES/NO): YES